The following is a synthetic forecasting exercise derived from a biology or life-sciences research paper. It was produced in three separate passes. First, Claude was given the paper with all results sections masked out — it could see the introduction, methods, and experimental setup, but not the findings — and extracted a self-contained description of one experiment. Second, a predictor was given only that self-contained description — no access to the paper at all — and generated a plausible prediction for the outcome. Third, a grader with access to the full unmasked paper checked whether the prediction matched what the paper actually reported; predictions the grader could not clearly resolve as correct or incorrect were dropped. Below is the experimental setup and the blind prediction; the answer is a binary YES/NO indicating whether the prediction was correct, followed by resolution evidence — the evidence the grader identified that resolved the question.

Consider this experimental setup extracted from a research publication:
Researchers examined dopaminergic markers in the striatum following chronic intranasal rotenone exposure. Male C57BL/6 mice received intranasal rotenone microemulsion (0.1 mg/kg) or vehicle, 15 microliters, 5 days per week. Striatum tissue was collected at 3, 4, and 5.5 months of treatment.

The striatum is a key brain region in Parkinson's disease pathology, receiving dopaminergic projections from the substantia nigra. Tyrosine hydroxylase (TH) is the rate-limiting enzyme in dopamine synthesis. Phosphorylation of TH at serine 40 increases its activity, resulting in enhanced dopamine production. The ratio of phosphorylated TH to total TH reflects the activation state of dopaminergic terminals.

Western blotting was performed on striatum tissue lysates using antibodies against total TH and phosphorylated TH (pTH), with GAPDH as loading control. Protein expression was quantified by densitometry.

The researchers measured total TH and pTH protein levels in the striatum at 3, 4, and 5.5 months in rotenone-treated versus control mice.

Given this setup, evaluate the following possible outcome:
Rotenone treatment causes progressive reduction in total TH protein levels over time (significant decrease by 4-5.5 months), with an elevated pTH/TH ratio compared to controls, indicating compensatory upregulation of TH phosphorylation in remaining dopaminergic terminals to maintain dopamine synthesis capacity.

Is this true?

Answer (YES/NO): NO